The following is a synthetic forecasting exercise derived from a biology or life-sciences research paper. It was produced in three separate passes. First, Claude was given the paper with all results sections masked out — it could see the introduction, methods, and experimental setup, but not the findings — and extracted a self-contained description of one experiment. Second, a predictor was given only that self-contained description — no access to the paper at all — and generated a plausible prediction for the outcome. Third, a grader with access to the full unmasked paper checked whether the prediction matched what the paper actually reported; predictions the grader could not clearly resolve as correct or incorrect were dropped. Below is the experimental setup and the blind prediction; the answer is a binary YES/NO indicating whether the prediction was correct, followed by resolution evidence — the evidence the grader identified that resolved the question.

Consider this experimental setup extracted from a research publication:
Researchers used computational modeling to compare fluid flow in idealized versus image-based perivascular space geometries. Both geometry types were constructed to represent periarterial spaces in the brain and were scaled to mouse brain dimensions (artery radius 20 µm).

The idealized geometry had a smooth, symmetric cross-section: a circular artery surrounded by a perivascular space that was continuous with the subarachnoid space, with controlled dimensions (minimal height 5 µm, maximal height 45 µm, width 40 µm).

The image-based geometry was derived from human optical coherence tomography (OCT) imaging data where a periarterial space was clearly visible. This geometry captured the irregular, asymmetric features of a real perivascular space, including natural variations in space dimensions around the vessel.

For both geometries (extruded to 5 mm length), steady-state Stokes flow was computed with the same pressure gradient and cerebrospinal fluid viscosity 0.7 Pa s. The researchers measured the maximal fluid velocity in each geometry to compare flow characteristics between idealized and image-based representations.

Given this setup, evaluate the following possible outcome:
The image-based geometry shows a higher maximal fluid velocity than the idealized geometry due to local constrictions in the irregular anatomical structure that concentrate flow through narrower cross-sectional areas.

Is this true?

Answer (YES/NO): NO